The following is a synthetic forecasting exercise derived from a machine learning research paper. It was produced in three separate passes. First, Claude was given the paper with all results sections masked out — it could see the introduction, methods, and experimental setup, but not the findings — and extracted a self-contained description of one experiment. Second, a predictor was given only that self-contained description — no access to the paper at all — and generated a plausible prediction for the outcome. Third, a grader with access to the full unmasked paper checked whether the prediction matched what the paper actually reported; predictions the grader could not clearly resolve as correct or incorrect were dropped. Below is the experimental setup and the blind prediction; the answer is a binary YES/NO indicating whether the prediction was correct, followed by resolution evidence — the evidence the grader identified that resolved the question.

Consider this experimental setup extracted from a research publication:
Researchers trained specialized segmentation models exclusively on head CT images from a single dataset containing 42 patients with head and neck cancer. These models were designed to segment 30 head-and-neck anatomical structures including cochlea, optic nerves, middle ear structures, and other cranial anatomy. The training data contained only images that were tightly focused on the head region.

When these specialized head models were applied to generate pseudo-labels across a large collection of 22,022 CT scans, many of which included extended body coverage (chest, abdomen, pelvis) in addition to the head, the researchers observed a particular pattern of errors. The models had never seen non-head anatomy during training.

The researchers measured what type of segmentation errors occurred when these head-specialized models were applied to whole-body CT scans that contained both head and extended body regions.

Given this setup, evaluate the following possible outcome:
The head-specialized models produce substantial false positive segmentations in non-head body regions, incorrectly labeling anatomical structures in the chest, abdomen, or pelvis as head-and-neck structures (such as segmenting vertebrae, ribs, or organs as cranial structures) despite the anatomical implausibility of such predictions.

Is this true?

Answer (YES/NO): YES